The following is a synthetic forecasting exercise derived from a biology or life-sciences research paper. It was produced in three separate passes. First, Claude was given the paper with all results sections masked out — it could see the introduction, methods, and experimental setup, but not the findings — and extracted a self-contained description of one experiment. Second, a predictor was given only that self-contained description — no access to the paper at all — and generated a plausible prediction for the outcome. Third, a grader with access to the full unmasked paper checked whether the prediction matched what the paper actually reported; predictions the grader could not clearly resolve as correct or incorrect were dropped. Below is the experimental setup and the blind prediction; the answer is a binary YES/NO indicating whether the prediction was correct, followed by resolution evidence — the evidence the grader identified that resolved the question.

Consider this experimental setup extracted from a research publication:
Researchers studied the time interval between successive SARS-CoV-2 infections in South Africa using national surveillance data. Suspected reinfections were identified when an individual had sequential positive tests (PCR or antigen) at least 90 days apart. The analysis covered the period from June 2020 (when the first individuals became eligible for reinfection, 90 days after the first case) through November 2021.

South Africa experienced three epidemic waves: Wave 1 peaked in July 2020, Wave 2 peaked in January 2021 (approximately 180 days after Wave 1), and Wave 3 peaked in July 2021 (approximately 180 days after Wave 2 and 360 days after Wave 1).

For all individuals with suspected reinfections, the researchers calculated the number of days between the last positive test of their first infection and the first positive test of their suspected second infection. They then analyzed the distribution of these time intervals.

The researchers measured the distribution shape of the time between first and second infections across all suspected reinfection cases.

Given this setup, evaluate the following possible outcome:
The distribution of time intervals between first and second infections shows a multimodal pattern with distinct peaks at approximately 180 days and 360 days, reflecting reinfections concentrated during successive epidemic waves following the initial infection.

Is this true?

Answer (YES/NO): YES